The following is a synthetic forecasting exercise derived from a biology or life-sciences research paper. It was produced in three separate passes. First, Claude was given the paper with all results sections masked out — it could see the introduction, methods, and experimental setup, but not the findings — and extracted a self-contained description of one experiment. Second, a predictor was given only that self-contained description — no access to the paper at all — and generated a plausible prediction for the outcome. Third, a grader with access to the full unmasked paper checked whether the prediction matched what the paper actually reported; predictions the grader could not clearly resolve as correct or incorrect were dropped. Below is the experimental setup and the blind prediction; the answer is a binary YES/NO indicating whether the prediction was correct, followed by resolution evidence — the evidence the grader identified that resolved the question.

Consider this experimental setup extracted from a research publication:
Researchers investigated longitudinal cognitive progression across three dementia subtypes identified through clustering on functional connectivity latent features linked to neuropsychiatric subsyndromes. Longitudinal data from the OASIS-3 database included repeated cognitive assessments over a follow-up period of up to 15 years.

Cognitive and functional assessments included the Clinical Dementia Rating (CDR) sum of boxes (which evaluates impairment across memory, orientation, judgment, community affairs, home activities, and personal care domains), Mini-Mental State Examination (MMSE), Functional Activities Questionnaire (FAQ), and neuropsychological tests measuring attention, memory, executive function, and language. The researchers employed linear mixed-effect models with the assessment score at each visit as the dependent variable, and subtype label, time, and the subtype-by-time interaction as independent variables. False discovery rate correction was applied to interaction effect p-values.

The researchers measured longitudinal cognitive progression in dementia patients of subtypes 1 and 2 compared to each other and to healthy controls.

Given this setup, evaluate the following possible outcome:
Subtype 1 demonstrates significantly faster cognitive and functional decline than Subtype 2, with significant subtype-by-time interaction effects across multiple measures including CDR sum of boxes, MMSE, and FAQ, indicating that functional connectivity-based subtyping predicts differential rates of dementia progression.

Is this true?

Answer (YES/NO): NO